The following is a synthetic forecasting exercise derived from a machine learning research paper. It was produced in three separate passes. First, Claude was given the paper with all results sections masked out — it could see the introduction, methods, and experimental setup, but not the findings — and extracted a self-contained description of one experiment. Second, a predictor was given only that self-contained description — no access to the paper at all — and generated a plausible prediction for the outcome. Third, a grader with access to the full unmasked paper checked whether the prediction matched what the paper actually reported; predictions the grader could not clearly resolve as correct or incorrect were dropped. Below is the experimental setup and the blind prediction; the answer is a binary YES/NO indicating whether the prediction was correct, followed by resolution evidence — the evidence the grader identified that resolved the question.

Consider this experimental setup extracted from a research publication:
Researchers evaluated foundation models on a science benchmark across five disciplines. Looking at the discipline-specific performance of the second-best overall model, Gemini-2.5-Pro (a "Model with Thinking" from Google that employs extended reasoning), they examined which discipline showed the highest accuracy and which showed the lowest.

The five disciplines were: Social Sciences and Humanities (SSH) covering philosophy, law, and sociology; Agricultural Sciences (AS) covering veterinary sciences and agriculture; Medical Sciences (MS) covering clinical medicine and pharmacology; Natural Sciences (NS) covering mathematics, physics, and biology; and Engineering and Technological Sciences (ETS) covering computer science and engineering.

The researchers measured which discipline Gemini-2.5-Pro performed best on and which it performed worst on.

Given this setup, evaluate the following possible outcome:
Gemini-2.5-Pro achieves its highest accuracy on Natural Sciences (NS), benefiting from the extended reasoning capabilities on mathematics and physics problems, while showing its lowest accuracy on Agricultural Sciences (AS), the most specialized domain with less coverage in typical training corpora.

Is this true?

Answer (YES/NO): NO